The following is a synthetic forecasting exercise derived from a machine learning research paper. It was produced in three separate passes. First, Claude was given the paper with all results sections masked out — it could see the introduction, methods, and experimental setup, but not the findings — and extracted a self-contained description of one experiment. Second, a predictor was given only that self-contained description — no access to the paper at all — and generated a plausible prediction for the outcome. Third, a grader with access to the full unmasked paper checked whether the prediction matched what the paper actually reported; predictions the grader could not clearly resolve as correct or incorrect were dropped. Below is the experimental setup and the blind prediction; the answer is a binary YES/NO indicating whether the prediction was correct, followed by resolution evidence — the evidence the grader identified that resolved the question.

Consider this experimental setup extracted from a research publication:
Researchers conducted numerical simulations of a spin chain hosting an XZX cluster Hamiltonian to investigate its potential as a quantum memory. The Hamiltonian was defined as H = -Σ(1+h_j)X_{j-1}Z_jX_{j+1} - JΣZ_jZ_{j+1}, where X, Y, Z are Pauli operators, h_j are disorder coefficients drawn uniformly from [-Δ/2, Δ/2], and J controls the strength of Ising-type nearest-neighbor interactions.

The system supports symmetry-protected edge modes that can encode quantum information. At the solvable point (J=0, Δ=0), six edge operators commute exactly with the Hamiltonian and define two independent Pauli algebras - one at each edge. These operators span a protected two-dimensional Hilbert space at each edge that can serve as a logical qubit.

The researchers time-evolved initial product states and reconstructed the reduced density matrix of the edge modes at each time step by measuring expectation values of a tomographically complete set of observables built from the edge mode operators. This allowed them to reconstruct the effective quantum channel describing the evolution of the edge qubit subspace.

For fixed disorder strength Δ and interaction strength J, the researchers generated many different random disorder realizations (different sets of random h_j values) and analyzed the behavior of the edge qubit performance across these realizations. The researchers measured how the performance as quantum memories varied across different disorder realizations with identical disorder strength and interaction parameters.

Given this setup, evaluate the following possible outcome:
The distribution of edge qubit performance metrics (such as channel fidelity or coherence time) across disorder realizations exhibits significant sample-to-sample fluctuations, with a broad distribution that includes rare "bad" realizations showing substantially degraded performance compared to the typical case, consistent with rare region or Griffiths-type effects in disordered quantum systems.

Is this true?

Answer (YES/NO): NO